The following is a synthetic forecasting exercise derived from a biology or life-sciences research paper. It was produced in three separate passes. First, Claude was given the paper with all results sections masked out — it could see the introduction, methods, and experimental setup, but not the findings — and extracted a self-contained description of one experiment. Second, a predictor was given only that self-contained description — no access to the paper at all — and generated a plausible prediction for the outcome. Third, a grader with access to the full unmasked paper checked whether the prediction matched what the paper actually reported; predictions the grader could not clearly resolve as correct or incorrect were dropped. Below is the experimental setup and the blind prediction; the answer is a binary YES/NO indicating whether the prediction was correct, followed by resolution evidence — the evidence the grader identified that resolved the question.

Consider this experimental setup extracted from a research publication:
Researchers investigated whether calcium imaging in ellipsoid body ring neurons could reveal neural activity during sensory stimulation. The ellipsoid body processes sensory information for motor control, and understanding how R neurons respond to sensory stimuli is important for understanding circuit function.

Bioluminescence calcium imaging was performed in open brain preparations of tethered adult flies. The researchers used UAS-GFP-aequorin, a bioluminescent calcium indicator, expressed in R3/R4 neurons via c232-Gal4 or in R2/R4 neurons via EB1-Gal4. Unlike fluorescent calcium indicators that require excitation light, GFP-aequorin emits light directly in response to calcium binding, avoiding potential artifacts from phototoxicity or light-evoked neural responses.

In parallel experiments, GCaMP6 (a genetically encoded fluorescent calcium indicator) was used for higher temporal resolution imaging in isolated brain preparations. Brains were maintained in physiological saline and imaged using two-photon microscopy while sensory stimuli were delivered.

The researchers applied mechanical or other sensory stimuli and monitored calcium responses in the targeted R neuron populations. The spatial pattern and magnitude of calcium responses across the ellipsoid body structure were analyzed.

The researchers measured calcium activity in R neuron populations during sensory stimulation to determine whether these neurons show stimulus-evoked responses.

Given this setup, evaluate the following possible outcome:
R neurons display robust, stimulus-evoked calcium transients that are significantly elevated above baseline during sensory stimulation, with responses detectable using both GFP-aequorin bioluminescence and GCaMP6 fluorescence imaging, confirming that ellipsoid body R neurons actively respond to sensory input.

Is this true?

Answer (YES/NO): YES